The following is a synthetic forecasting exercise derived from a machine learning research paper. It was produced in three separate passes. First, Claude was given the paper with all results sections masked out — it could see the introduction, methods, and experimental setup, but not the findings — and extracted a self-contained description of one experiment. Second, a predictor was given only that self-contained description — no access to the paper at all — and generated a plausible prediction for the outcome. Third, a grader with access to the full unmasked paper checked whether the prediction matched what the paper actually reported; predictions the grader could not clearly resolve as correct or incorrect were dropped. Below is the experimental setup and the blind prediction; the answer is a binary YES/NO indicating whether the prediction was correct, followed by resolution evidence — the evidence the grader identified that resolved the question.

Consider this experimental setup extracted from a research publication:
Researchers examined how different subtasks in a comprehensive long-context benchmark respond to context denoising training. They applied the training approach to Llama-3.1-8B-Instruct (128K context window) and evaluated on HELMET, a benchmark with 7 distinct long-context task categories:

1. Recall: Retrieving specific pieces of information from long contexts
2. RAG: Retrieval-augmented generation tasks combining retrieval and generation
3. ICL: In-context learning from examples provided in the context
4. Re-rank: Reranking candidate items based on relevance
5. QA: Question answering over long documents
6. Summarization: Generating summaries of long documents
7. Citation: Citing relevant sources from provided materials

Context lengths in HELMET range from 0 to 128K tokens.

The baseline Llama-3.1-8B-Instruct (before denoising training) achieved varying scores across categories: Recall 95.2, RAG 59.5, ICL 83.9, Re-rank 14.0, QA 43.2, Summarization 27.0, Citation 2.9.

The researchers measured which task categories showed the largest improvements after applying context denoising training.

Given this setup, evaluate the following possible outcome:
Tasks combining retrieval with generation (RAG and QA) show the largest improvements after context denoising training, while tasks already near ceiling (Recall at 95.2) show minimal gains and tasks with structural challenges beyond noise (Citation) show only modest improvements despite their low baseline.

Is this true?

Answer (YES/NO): NO